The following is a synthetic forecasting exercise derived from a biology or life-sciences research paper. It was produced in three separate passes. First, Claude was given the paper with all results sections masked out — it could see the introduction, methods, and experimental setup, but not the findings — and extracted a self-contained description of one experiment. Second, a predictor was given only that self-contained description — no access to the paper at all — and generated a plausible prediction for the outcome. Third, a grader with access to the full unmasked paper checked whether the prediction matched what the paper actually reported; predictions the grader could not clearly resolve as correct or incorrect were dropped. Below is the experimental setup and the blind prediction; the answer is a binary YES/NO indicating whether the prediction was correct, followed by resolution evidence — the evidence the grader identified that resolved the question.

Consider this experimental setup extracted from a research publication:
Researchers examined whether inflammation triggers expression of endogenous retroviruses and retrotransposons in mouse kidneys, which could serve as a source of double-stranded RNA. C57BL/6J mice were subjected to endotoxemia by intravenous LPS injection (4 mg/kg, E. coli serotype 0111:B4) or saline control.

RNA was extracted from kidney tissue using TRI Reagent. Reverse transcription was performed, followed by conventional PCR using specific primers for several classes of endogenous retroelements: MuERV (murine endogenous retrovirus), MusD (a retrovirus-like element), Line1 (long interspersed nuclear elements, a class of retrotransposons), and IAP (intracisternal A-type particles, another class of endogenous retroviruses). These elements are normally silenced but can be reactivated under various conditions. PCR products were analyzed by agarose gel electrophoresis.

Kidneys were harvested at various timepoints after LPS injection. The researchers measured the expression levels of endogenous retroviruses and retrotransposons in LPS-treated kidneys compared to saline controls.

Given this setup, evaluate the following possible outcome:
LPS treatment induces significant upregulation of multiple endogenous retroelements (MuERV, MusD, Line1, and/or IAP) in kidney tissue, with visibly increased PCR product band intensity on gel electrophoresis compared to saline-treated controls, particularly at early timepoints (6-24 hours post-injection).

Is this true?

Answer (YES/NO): NO